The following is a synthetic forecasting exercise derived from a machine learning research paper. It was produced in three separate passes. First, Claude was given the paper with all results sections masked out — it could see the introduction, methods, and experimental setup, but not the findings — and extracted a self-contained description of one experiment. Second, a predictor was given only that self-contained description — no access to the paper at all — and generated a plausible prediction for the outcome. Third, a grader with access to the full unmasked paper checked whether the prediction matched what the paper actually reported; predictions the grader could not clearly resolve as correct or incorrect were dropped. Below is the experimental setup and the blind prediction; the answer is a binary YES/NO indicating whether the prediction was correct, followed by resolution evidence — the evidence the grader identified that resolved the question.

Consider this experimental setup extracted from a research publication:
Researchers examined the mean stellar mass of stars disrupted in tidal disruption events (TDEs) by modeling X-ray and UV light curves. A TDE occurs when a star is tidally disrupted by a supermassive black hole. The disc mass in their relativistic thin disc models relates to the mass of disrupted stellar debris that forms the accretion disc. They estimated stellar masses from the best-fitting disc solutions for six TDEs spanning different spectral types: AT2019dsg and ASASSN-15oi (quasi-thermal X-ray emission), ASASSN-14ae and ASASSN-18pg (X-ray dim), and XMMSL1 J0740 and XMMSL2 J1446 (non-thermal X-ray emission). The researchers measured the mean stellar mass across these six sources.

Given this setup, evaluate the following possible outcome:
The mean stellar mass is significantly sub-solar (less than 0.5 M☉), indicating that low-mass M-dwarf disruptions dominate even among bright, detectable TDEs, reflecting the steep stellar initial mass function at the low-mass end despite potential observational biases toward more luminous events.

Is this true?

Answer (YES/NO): YES